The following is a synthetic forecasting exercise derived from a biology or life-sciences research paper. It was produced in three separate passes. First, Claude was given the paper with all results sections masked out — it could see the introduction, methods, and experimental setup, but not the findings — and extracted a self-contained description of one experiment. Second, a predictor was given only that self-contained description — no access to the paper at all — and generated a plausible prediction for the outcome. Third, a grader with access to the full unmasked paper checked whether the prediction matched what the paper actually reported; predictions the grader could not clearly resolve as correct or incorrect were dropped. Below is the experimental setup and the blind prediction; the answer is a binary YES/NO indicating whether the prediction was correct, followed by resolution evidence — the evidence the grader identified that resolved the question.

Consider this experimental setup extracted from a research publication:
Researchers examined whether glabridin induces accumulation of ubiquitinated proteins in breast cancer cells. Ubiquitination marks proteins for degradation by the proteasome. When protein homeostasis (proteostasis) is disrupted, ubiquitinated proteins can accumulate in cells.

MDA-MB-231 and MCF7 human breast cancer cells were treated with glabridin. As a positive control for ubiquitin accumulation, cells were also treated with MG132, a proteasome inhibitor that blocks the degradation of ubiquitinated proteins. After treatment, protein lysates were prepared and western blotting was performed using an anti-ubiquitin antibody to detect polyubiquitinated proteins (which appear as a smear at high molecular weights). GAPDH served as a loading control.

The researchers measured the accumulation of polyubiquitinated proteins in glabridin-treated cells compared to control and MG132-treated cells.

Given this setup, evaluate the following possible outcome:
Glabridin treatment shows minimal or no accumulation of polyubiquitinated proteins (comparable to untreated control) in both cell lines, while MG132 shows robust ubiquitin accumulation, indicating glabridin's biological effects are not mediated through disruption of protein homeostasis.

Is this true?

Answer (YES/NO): NO